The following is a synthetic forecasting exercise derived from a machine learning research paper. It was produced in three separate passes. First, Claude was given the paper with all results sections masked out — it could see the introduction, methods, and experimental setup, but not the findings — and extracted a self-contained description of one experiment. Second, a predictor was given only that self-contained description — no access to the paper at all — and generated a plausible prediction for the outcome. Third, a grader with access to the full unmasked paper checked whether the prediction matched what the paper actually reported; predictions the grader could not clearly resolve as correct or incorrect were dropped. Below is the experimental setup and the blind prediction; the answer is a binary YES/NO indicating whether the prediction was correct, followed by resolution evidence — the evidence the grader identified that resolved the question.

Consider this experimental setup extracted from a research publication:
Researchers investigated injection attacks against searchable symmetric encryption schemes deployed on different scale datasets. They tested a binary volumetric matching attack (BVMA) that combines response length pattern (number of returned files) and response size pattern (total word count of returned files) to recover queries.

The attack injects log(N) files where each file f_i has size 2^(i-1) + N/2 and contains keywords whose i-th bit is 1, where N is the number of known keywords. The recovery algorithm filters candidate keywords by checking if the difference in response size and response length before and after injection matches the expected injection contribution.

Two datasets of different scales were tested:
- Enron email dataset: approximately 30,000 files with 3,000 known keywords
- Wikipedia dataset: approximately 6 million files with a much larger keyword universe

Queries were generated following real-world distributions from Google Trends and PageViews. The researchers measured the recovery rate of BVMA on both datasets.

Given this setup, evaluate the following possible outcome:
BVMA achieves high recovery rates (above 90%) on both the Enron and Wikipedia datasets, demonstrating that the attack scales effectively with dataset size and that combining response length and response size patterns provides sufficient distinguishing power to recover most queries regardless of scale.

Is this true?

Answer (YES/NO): NO